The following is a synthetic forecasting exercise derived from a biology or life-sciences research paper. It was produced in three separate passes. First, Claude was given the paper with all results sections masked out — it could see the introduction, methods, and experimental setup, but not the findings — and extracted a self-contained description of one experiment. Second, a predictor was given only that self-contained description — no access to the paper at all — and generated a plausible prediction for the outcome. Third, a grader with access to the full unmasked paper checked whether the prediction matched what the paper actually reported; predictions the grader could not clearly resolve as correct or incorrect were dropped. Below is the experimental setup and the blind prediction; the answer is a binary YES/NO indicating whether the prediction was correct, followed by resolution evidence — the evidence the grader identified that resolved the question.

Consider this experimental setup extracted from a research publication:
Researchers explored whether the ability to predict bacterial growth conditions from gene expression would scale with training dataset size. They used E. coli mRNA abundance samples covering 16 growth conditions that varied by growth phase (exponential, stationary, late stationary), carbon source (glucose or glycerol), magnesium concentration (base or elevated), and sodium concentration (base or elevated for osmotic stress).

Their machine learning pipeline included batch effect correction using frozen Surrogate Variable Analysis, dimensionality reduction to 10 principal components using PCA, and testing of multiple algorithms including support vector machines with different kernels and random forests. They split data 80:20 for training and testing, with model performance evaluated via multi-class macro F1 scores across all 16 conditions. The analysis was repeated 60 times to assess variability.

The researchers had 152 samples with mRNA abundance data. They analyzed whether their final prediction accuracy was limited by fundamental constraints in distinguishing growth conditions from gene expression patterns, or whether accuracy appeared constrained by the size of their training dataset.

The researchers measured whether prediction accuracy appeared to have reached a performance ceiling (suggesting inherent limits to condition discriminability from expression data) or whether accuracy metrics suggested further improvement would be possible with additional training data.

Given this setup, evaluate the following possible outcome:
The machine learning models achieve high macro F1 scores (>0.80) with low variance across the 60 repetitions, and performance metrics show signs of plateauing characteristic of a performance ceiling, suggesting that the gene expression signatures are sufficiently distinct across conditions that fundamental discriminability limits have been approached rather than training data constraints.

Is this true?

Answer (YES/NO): NO